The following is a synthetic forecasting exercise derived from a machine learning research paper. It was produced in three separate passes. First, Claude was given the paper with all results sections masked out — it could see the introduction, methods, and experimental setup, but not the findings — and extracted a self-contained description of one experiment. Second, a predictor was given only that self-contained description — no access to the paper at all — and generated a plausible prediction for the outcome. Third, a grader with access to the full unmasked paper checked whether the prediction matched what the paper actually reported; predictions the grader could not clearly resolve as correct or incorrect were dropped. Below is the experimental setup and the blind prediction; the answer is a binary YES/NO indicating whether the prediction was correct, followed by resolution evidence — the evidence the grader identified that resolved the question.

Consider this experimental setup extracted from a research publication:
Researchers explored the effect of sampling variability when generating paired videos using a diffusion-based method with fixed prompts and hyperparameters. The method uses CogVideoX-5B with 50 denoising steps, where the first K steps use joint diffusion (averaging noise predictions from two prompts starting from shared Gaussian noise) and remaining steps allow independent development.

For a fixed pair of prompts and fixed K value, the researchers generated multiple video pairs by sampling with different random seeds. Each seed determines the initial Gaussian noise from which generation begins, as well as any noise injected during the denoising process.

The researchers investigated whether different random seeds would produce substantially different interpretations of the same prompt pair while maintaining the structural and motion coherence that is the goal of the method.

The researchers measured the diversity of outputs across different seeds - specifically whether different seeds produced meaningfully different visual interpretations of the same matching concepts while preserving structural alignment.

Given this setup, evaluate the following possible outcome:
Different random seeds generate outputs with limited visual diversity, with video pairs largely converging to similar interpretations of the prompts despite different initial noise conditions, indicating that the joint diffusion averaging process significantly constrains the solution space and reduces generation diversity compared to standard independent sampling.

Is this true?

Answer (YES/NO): NO